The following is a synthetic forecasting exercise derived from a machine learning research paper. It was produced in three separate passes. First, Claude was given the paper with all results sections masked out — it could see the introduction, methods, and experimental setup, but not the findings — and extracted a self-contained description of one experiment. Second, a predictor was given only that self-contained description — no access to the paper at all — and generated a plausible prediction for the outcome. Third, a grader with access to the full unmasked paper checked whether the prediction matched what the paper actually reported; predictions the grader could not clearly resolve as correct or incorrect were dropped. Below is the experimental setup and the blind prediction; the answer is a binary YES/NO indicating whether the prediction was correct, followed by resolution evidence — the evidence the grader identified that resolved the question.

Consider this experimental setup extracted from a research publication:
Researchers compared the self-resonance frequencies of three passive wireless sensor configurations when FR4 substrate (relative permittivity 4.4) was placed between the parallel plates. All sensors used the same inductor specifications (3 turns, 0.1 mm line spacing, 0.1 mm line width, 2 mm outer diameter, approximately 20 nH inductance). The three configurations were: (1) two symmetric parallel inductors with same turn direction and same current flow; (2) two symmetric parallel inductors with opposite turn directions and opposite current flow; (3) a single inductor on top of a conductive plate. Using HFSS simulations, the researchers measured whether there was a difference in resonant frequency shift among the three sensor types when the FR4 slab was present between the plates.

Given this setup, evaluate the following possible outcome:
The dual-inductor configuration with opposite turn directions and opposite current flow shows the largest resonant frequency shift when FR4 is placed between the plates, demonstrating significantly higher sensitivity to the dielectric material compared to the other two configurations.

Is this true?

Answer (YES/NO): YES